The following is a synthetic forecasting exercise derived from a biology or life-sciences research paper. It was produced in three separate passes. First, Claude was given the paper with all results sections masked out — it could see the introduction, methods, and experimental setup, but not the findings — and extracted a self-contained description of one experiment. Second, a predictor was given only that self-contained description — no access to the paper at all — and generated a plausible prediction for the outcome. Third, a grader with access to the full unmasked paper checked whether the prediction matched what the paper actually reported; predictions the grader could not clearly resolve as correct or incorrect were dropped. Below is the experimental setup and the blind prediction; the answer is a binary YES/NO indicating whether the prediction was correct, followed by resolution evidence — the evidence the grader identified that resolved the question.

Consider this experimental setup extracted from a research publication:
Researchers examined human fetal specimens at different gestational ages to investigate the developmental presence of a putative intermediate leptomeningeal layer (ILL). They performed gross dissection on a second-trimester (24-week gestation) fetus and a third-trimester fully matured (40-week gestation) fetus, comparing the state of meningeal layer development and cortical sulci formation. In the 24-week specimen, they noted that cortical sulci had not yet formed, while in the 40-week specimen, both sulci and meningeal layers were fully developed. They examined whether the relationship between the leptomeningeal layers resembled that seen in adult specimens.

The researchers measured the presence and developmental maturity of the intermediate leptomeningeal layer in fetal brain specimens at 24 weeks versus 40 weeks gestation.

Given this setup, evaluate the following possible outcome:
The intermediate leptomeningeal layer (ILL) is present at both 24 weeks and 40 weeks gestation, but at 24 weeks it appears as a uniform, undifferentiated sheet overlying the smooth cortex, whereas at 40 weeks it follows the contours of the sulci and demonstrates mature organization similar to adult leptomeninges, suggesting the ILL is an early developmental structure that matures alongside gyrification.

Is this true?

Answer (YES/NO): NO